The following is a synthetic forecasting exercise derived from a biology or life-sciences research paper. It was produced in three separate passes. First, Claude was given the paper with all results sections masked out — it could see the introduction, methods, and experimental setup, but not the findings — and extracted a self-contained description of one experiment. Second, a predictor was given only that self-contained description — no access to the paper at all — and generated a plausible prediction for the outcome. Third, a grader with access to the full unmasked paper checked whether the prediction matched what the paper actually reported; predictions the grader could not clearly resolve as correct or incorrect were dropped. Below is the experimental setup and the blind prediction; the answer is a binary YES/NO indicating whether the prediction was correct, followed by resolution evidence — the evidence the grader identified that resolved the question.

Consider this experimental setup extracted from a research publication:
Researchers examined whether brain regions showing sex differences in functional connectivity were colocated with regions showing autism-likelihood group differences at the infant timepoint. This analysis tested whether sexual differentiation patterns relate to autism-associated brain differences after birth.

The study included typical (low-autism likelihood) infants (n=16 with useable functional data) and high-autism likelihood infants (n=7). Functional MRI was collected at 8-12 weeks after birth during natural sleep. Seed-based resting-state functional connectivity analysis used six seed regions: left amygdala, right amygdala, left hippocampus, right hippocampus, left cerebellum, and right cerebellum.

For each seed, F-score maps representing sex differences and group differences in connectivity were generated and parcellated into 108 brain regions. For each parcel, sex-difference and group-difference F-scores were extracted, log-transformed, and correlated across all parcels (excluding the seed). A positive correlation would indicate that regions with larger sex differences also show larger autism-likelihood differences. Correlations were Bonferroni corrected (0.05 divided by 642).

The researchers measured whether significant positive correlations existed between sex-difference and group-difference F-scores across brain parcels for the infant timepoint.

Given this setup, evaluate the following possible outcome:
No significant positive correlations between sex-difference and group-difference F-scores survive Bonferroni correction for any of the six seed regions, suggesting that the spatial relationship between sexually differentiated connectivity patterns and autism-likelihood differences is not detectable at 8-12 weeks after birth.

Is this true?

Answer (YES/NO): NO